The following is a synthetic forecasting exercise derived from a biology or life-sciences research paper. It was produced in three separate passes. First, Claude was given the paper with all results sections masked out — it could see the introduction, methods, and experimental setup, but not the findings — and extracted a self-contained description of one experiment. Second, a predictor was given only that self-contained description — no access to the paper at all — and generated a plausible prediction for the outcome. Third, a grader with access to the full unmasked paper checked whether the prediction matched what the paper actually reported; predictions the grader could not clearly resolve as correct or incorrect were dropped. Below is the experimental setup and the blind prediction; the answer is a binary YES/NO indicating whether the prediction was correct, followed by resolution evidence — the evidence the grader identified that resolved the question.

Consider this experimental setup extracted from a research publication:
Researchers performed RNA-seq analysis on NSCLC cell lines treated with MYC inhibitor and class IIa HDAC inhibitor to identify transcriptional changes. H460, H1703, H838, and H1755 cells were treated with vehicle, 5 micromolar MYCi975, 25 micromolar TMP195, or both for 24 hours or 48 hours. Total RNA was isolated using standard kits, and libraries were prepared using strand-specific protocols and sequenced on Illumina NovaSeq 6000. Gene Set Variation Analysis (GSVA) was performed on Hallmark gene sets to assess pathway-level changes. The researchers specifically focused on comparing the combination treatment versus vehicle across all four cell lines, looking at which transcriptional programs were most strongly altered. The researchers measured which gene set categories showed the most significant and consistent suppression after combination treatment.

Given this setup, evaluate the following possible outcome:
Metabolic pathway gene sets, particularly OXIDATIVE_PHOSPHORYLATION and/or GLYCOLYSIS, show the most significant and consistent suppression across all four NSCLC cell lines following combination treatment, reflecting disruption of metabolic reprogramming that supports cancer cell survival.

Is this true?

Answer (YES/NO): NO